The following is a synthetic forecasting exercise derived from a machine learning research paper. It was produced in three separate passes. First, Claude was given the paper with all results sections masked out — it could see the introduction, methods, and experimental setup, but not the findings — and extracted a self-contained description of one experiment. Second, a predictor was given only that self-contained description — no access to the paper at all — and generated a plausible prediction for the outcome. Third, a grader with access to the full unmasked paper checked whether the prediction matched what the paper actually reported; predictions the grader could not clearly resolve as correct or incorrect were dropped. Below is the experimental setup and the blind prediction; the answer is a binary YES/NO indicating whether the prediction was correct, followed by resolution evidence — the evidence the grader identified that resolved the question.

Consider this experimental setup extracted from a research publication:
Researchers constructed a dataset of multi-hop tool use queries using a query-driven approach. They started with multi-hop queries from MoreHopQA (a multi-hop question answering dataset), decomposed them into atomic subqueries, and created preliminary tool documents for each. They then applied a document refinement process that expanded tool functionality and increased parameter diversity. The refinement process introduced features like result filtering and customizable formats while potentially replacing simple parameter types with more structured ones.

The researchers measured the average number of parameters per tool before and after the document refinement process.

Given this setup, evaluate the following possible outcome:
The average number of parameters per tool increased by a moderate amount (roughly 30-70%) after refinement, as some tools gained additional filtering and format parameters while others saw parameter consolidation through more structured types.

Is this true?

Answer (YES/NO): YES